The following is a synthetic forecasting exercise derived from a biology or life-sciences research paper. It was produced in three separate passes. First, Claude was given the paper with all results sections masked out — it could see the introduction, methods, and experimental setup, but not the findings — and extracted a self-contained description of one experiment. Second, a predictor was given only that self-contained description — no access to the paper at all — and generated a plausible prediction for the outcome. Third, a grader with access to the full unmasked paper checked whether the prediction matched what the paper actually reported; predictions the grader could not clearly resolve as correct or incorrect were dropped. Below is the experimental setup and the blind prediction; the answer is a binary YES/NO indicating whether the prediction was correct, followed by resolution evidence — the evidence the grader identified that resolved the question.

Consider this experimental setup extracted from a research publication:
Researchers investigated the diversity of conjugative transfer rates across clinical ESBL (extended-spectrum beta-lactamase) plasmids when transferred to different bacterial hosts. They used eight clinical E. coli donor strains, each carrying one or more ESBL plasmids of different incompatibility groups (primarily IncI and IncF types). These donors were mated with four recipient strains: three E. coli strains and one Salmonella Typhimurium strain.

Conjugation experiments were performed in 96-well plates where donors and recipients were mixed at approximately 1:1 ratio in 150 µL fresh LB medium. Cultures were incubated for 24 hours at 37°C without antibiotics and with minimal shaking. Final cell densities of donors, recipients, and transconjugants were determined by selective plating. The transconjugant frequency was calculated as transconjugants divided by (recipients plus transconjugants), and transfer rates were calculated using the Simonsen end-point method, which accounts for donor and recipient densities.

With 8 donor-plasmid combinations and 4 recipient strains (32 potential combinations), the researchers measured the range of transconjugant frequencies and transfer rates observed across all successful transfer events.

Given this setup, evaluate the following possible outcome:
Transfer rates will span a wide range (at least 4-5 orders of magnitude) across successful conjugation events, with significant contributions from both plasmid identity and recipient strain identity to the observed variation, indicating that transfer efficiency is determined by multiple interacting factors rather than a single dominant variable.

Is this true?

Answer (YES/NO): YES